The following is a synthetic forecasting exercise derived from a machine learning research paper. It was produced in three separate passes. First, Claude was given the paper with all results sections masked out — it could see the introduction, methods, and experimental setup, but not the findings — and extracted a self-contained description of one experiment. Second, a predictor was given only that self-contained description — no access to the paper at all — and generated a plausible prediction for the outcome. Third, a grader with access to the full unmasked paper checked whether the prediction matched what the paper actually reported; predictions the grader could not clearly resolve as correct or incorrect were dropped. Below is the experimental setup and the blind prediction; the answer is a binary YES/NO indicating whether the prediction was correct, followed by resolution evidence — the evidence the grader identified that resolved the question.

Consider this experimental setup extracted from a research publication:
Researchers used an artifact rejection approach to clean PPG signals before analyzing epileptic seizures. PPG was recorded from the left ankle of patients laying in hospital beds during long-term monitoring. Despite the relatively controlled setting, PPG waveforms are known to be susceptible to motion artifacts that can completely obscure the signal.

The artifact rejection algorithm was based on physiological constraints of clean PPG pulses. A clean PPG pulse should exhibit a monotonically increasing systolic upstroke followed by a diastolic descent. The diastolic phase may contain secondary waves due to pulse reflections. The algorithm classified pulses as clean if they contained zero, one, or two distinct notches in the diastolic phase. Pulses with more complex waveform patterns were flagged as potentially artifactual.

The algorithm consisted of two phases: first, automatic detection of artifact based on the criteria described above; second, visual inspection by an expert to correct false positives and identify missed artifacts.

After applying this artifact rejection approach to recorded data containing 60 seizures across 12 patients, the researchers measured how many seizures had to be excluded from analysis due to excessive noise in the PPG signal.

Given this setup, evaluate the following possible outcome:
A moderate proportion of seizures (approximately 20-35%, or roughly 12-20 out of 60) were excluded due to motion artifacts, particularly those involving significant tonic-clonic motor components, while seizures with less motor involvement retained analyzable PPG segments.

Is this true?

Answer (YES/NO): NO